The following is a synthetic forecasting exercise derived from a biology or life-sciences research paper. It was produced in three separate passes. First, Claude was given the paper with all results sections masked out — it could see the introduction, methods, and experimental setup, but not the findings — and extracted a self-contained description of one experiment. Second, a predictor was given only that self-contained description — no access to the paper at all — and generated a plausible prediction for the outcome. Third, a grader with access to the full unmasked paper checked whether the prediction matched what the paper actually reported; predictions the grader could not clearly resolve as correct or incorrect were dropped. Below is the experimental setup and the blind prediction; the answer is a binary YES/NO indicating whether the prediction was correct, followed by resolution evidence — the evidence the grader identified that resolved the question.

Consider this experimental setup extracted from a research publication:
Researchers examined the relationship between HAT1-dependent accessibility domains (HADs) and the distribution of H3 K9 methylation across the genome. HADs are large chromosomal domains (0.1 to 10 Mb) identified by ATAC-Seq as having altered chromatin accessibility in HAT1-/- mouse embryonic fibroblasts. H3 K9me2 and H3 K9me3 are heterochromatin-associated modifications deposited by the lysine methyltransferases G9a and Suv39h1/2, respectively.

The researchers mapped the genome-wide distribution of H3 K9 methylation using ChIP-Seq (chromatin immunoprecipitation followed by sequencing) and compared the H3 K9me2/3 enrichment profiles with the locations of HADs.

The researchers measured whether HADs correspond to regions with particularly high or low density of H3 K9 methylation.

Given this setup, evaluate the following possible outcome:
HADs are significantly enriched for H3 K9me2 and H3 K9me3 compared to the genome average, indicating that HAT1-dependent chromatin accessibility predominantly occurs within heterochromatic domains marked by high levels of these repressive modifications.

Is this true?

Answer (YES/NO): NO